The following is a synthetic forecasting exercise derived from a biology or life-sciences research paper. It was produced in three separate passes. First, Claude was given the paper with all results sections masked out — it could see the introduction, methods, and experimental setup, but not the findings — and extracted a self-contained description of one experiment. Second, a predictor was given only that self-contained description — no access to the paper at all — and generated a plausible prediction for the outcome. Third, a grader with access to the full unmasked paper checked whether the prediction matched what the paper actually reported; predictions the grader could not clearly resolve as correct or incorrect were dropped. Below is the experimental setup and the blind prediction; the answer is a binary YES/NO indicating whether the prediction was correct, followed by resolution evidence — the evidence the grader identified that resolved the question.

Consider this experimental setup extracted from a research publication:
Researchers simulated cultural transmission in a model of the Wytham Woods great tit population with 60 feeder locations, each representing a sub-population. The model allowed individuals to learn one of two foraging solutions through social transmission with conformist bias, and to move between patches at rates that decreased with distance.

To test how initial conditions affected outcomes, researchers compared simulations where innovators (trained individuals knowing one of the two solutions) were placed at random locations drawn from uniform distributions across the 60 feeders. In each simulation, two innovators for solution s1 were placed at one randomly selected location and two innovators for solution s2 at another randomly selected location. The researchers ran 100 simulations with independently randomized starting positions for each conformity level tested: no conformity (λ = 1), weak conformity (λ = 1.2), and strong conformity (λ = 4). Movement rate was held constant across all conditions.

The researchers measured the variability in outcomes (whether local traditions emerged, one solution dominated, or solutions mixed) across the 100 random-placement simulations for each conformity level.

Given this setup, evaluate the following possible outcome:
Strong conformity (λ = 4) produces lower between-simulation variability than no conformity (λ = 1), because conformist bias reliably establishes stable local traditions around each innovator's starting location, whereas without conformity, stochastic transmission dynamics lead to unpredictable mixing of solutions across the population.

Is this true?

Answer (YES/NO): YES